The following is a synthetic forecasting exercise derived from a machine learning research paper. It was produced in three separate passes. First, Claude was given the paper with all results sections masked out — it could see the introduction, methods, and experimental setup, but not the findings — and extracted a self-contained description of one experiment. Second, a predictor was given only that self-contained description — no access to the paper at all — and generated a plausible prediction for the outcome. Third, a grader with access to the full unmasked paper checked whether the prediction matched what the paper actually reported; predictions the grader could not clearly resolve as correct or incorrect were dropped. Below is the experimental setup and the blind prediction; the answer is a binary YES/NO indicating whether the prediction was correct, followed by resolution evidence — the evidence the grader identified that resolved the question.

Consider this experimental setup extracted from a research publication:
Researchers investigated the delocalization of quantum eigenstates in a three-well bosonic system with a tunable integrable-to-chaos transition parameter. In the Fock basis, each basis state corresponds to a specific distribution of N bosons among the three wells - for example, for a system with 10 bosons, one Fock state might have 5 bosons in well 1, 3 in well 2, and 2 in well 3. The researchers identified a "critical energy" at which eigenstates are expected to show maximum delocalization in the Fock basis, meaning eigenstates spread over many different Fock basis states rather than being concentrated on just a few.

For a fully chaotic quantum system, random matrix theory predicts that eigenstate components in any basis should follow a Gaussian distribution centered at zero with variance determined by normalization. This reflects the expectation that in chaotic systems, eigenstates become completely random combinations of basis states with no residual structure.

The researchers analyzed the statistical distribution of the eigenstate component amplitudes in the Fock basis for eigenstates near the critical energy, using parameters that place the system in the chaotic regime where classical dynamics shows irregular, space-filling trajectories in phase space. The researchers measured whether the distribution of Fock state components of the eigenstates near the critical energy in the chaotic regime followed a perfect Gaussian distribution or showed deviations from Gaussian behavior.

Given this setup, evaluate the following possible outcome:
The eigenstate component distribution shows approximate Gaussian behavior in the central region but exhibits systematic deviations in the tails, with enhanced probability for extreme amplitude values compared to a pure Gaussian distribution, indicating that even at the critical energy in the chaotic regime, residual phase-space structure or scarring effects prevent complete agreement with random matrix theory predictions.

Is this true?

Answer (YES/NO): YES